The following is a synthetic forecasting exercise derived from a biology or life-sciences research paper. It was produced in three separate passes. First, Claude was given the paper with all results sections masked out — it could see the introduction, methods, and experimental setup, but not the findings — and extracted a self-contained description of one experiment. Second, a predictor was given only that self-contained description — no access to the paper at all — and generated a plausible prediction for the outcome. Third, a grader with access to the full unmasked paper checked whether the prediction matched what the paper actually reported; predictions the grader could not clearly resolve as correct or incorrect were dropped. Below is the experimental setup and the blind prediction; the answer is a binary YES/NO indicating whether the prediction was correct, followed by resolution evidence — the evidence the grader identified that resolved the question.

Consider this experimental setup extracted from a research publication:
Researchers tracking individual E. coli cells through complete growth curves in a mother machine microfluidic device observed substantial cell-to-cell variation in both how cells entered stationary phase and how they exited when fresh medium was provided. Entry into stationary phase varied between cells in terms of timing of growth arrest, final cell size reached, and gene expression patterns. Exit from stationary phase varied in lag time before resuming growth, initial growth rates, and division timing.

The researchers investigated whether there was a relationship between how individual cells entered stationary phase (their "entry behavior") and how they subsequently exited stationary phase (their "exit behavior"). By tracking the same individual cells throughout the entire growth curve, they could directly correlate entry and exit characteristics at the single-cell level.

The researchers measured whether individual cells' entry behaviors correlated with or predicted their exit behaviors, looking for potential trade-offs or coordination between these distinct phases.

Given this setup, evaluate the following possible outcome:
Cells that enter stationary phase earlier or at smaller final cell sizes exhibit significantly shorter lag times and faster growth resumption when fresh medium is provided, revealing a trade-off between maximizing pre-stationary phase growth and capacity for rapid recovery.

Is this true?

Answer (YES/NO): NO